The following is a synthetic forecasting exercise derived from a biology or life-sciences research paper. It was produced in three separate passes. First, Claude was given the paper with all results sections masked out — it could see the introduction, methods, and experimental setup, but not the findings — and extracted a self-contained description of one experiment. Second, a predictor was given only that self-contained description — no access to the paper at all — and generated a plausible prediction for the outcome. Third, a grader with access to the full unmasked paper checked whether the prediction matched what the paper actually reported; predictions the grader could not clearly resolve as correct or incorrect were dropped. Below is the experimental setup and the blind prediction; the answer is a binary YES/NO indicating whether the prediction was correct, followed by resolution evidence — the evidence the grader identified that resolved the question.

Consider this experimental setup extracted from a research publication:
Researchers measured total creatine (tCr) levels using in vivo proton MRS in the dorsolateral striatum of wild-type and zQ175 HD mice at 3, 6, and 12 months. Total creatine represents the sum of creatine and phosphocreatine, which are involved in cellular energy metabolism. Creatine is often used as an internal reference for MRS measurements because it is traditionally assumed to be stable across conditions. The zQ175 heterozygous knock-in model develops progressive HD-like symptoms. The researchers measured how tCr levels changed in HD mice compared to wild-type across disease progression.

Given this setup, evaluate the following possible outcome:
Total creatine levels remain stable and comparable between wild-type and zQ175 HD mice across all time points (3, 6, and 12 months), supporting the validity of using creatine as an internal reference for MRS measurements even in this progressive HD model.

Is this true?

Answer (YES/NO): NO